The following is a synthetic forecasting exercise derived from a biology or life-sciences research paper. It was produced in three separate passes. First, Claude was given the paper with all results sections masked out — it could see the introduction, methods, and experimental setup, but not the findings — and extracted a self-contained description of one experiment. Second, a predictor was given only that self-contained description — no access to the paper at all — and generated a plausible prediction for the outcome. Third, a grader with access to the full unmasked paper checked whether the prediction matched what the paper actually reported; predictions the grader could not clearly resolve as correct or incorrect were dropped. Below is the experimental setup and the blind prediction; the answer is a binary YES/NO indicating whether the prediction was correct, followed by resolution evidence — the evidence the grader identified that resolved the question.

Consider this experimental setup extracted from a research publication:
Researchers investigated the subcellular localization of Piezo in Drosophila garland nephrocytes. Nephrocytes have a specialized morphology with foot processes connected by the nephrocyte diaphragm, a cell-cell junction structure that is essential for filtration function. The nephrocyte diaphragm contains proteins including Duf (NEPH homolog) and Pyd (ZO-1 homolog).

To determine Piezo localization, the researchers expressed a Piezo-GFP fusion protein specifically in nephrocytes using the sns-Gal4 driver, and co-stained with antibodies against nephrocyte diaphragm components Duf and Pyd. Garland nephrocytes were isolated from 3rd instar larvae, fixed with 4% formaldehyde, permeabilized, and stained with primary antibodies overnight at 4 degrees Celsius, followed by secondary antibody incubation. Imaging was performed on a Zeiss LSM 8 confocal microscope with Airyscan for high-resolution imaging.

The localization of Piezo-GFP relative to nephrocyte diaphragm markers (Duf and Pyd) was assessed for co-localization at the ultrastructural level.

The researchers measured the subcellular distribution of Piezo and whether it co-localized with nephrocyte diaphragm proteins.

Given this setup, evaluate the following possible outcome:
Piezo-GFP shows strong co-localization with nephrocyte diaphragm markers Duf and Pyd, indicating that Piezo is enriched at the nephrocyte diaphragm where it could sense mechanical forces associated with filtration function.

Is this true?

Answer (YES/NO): NO